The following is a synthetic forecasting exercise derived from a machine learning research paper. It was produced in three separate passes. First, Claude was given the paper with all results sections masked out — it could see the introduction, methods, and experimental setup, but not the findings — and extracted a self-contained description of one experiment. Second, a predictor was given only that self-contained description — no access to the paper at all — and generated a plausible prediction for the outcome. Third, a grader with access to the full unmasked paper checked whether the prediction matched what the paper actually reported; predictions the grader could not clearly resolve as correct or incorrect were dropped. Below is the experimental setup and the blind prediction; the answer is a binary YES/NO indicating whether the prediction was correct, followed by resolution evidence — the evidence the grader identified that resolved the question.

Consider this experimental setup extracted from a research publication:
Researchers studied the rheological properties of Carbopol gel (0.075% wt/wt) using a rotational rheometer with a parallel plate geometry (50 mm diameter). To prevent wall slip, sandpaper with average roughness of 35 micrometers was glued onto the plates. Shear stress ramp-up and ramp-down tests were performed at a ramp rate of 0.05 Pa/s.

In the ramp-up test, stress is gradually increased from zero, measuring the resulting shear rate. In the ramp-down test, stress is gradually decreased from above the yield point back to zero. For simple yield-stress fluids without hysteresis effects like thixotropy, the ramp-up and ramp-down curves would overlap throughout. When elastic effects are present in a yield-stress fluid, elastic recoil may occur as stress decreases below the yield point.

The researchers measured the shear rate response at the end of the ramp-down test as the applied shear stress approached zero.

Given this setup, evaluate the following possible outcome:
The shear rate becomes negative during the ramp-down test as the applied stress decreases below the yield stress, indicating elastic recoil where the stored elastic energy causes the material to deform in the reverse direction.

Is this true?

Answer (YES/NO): YES